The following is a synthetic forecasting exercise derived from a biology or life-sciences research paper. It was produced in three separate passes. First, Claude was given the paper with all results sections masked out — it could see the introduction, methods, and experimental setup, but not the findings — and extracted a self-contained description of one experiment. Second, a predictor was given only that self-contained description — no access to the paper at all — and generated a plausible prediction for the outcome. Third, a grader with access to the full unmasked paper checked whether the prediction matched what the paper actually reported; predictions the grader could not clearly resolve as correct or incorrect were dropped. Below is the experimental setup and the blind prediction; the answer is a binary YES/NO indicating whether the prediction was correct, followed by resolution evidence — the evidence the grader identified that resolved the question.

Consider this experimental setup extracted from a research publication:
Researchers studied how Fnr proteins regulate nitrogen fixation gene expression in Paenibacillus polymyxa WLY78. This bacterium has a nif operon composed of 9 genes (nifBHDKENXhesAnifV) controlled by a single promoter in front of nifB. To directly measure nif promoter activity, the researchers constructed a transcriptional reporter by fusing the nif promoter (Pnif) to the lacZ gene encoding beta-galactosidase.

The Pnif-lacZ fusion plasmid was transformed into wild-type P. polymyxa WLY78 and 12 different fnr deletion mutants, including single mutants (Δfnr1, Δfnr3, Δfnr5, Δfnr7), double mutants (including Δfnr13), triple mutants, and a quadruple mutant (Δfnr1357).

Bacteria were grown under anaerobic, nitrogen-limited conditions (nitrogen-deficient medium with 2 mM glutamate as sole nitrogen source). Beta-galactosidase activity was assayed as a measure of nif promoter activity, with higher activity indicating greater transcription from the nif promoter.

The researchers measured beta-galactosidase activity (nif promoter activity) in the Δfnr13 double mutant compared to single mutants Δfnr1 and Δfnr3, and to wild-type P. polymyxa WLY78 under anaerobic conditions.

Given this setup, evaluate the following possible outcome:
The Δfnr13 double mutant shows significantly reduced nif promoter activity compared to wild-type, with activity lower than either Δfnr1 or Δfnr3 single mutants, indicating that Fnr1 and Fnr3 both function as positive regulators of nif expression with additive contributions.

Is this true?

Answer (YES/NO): NO